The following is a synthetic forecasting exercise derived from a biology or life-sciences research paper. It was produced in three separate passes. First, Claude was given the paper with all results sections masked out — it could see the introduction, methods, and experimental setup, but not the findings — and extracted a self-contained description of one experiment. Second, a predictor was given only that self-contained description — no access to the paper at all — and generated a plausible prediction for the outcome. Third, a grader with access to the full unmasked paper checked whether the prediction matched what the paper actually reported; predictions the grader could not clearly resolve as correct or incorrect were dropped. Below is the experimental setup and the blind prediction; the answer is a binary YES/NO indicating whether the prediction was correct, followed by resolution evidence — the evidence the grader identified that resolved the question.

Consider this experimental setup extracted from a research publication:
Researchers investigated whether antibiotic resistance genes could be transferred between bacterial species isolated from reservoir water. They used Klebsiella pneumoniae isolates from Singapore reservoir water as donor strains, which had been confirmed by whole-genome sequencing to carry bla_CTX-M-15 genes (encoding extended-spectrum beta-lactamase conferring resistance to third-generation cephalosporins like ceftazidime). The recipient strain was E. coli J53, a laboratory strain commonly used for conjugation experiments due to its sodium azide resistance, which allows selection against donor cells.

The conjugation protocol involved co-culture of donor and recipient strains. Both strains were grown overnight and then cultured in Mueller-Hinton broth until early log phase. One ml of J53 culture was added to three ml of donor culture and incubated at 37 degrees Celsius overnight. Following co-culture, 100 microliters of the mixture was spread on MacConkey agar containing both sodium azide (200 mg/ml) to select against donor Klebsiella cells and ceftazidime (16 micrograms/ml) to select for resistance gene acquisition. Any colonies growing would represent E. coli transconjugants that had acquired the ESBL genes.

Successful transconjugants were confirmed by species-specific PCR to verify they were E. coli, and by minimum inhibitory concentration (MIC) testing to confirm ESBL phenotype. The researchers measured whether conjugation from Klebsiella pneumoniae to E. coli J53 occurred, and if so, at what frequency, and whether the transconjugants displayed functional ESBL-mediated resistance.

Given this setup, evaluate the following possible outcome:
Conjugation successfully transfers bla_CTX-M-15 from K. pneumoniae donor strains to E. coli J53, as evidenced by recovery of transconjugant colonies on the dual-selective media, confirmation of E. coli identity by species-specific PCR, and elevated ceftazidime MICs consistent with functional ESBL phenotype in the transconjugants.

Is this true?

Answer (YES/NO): YES